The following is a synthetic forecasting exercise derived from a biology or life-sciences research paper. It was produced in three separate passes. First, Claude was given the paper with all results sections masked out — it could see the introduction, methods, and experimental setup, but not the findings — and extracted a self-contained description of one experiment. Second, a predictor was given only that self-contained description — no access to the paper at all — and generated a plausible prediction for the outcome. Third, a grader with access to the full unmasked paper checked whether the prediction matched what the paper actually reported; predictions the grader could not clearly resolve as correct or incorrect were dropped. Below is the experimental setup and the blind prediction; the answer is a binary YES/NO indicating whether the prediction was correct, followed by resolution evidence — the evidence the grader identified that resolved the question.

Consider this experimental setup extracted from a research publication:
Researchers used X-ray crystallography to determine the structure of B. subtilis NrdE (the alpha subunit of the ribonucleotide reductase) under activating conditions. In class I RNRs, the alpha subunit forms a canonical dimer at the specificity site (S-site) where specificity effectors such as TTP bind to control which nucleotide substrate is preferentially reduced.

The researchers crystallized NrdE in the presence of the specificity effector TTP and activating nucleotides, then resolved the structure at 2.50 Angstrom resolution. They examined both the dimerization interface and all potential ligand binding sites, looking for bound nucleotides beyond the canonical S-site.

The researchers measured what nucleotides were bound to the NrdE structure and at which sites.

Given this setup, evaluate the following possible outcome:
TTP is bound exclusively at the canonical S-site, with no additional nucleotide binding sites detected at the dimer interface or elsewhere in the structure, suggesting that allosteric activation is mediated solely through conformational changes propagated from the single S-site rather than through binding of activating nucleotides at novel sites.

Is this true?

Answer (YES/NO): NO